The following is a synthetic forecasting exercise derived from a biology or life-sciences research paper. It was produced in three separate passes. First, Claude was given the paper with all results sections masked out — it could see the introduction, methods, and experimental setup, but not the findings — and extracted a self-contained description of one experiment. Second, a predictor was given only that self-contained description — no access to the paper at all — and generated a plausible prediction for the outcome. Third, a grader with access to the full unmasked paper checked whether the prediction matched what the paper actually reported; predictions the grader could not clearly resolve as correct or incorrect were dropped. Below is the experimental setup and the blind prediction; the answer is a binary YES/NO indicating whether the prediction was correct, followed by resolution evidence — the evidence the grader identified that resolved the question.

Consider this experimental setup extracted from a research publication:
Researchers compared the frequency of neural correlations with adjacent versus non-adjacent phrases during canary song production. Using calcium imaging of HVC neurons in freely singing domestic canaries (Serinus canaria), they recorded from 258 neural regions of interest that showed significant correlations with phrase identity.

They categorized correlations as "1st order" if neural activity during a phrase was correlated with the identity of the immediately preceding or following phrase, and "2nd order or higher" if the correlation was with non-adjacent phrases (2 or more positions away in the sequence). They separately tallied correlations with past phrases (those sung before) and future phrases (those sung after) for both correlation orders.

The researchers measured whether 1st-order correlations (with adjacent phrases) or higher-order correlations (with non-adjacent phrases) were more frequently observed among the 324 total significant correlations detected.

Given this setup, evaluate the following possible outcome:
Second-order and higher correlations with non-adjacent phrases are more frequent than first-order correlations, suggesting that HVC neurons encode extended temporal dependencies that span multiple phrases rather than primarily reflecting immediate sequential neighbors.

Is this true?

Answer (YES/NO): NO